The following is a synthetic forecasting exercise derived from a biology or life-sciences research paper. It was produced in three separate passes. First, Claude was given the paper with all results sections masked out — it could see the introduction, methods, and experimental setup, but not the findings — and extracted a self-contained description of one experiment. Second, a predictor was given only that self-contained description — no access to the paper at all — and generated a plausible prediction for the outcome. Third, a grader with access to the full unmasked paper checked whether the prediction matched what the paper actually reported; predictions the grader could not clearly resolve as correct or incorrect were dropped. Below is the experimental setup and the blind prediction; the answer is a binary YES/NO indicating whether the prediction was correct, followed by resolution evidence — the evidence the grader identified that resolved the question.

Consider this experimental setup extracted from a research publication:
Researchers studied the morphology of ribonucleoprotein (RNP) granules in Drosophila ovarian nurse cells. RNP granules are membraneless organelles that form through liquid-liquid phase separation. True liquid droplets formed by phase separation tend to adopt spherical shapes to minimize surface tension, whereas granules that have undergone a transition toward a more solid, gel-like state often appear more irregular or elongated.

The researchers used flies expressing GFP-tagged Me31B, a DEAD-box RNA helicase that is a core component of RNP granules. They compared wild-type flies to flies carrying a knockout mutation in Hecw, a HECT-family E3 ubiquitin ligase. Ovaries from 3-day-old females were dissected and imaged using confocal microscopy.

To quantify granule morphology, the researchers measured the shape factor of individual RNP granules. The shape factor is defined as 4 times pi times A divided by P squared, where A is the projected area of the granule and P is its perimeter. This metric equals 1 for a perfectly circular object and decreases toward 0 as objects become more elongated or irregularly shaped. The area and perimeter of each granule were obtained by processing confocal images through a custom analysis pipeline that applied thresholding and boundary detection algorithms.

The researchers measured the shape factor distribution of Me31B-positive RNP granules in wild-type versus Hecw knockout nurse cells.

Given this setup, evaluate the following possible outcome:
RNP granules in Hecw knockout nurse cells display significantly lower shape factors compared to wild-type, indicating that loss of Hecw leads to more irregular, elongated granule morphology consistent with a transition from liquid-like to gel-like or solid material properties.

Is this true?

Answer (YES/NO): YES